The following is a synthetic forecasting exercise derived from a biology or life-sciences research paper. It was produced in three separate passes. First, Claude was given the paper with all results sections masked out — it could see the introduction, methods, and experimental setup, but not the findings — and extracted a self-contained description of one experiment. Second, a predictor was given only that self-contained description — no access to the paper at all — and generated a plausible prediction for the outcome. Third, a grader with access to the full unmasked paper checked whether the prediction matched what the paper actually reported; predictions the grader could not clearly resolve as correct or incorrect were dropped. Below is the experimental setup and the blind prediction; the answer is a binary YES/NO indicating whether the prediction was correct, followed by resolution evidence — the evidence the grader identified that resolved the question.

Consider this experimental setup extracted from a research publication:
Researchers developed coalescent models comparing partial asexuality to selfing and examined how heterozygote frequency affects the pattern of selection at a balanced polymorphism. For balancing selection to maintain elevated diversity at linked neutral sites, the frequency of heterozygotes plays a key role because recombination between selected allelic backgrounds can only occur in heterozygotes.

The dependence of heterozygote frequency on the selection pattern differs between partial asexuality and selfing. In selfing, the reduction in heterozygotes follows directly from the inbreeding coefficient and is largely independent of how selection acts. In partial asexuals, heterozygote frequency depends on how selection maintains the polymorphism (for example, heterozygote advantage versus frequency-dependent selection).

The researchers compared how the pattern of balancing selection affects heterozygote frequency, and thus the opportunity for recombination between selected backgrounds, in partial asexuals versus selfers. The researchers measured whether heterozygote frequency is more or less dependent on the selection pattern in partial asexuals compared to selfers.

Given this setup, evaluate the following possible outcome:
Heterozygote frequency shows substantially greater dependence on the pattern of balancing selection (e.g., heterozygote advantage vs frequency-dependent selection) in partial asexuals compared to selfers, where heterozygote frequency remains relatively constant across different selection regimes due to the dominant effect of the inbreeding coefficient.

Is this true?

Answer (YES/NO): YES